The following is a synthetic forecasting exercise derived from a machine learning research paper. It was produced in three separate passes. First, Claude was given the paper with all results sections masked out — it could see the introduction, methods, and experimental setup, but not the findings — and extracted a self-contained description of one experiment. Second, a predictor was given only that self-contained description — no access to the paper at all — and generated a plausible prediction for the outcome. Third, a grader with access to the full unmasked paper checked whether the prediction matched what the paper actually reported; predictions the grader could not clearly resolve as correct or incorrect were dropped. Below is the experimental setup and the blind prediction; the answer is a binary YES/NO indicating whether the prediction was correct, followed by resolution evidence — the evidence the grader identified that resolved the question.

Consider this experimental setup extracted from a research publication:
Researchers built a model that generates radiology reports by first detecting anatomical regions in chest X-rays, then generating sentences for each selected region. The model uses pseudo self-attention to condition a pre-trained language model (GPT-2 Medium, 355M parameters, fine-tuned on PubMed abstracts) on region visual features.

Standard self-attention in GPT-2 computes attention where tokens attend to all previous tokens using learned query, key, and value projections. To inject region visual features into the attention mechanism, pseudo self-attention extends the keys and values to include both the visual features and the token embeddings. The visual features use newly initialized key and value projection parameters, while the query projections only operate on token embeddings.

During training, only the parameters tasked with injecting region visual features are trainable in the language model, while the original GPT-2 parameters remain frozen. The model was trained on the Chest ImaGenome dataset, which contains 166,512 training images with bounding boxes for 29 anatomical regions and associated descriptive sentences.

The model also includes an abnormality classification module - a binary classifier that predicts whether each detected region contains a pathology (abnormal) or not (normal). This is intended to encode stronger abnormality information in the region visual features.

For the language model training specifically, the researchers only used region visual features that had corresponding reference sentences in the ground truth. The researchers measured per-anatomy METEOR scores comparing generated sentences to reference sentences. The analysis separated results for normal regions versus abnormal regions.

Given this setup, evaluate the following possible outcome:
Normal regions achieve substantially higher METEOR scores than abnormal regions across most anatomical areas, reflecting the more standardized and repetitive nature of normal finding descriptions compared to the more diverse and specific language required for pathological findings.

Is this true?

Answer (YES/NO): YES